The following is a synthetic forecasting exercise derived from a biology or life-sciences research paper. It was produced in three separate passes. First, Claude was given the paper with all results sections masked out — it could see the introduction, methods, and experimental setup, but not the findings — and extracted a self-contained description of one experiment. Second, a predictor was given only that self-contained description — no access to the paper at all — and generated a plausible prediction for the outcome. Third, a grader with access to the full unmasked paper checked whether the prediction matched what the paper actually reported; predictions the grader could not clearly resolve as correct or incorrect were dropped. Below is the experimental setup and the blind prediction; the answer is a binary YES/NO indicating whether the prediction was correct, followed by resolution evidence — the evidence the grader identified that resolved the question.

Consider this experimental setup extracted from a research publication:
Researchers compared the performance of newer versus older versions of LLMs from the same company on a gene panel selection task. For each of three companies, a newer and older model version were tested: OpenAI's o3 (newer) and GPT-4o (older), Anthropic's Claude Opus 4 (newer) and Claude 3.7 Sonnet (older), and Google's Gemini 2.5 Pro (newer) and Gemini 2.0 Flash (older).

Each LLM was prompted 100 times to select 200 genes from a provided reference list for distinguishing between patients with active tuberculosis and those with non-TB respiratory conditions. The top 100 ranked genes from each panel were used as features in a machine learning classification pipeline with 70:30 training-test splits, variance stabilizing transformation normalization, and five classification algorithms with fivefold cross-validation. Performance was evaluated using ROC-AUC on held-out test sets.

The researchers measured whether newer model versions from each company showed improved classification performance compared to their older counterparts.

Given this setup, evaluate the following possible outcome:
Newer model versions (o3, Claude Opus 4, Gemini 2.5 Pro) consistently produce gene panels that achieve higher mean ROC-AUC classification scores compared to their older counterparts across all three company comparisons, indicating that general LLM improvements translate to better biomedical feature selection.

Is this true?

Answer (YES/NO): NO